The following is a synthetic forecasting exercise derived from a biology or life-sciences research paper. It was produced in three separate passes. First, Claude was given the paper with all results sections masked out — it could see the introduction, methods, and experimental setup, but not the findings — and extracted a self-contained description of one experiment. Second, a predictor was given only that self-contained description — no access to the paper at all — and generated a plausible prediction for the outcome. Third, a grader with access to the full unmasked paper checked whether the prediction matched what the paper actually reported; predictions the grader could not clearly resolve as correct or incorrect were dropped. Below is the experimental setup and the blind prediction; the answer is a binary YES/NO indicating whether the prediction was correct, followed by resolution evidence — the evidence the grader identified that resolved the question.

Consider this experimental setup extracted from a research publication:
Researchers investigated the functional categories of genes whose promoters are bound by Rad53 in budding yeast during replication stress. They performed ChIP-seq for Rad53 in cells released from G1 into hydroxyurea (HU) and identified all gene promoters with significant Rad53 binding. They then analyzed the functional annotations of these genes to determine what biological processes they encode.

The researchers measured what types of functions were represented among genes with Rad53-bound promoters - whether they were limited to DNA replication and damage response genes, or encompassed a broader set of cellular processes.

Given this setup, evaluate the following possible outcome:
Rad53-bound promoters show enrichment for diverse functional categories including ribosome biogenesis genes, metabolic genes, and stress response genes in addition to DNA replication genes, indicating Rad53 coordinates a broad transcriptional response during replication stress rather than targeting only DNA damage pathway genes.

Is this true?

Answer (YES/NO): NO